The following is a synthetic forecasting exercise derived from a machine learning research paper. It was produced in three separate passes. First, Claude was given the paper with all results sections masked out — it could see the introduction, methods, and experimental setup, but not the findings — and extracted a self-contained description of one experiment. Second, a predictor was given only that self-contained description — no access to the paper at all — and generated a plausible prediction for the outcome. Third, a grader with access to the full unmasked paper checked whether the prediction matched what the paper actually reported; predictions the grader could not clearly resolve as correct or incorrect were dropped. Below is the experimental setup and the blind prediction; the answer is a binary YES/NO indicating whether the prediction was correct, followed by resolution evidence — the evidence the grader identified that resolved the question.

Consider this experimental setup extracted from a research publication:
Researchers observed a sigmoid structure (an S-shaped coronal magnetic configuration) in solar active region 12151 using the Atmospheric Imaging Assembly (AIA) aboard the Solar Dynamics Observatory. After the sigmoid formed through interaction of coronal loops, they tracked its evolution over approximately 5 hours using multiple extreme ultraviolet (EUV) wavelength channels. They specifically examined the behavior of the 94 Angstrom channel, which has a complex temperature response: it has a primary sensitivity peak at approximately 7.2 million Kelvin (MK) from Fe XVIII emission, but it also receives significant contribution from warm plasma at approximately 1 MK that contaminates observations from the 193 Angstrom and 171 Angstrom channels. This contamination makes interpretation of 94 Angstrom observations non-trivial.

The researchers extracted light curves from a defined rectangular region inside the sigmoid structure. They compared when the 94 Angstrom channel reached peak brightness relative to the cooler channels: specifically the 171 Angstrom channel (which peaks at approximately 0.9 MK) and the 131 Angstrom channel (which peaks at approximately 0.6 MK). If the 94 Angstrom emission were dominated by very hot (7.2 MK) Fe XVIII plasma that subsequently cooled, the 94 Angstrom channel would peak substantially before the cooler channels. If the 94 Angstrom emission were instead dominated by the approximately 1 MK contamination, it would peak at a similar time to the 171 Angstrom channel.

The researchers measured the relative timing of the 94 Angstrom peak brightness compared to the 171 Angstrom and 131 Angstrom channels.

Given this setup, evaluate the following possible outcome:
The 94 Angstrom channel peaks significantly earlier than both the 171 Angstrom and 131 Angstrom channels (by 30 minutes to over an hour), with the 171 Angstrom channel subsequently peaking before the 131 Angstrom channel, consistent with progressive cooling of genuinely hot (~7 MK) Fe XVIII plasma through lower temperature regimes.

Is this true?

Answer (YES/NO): NO